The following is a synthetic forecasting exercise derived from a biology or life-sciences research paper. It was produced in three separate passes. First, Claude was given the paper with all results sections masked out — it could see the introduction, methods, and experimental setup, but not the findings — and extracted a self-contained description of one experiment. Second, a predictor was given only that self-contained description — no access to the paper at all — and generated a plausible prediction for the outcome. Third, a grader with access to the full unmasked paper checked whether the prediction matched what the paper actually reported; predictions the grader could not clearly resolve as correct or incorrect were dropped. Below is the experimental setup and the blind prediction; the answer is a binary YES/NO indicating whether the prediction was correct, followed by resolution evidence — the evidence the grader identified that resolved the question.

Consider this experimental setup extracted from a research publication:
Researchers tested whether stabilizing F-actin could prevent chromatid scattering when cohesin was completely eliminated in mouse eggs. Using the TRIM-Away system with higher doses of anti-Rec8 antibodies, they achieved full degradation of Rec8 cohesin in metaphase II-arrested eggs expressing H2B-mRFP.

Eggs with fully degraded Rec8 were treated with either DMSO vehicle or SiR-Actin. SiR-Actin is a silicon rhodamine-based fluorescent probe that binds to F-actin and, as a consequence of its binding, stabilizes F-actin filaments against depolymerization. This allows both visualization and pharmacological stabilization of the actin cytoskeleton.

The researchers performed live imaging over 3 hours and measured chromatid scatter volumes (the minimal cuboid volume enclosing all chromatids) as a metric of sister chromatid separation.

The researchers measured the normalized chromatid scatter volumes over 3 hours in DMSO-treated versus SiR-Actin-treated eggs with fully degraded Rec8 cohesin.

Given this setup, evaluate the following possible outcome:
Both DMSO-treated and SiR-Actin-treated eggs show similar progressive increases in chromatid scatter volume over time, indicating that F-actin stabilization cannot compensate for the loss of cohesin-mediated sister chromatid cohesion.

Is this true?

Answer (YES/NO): NO